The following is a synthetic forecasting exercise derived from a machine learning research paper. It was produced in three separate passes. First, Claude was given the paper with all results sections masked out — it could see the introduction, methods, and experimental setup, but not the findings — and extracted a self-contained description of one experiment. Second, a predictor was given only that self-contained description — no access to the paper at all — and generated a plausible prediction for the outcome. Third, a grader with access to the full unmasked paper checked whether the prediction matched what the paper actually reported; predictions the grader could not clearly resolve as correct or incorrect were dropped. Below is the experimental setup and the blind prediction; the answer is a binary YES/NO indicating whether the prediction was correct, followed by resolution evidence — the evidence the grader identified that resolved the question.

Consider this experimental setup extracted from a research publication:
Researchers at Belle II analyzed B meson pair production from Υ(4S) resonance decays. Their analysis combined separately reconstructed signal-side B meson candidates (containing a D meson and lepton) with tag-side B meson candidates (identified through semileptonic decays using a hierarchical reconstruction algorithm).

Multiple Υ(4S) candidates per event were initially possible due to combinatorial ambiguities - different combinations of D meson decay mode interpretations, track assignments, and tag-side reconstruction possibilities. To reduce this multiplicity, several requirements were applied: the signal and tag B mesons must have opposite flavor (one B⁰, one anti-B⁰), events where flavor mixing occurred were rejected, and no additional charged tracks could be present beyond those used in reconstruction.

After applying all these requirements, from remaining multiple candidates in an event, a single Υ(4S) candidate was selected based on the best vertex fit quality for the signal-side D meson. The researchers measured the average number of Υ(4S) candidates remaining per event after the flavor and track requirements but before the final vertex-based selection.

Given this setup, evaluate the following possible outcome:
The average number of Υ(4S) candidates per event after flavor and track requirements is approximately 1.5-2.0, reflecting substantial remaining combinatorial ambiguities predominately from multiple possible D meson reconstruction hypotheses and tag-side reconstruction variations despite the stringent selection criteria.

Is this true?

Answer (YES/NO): NO